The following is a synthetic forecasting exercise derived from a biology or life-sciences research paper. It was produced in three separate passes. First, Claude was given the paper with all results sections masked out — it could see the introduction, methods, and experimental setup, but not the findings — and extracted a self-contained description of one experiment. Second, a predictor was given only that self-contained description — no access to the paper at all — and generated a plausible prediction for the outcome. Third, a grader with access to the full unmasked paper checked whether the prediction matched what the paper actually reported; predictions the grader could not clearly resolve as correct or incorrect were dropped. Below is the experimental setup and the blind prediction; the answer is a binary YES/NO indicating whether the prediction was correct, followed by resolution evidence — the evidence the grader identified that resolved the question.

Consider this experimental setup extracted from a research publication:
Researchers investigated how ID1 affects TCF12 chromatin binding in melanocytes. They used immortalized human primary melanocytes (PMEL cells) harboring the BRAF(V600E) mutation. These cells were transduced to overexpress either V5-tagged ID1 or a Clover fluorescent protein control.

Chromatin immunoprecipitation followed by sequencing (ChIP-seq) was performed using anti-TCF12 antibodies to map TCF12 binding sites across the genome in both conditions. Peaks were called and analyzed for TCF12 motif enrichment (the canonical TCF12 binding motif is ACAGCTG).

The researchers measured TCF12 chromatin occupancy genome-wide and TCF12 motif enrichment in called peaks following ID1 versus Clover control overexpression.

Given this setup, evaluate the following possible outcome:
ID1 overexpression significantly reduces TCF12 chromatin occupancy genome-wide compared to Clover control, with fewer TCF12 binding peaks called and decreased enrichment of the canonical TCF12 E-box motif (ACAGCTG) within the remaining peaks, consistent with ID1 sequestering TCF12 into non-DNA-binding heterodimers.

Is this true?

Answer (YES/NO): YES